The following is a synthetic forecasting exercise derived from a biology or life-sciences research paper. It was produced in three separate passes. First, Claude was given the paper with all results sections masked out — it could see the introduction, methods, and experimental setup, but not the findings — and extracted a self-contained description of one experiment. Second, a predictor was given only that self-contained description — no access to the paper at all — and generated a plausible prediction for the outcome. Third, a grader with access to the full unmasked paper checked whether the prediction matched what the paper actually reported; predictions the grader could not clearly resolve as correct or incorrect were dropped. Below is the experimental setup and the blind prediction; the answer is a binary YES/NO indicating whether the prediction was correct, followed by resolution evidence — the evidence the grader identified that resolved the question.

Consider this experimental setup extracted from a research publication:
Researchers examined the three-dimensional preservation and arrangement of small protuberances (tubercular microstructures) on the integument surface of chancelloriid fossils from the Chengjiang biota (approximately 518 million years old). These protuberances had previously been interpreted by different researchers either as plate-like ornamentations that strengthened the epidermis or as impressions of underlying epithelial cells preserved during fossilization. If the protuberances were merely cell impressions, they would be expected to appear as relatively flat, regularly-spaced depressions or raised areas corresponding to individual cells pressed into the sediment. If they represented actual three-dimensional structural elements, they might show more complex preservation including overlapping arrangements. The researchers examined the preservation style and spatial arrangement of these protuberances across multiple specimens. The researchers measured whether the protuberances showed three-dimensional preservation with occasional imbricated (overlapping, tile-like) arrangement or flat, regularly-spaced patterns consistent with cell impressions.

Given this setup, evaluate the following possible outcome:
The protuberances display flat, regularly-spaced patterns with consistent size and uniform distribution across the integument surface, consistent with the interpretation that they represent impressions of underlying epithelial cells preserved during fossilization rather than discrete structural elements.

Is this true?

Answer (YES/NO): NO